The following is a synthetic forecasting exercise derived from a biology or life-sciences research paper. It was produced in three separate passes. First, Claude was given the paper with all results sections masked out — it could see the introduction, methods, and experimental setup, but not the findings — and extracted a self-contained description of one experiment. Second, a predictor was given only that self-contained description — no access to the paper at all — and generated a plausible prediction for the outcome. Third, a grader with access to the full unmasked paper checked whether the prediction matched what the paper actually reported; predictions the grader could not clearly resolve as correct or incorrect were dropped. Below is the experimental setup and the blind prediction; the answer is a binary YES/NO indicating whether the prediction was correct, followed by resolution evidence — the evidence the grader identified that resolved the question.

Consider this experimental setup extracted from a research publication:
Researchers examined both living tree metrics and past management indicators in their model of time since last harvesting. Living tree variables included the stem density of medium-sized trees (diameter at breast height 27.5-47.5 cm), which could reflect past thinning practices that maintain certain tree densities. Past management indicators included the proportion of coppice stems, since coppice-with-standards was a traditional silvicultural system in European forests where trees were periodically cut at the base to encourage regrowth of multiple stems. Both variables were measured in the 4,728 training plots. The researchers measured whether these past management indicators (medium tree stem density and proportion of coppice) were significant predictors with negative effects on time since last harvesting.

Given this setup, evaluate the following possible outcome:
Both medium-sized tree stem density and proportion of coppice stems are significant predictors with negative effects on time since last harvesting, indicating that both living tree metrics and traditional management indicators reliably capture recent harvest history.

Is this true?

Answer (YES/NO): NO